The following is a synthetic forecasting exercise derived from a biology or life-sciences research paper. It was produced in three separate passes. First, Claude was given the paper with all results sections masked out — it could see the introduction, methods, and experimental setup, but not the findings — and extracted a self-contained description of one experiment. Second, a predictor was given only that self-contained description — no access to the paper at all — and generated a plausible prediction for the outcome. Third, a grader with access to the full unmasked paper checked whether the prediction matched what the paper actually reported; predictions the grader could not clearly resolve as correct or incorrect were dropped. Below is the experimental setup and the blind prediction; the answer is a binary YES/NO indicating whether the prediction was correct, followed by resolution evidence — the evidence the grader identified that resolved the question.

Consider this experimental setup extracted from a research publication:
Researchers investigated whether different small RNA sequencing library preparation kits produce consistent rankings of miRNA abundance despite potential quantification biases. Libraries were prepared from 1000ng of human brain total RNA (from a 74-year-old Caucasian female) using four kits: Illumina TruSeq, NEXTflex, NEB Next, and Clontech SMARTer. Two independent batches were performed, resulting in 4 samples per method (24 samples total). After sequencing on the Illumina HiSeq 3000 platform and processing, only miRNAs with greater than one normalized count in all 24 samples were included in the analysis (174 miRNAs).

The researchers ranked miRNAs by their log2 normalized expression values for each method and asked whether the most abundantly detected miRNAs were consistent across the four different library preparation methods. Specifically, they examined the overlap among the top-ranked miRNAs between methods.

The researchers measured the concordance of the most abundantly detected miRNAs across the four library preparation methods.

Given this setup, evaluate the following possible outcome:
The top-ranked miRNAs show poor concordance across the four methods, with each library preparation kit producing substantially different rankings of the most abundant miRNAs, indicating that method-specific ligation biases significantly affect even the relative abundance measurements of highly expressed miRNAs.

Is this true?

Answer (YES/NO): YES